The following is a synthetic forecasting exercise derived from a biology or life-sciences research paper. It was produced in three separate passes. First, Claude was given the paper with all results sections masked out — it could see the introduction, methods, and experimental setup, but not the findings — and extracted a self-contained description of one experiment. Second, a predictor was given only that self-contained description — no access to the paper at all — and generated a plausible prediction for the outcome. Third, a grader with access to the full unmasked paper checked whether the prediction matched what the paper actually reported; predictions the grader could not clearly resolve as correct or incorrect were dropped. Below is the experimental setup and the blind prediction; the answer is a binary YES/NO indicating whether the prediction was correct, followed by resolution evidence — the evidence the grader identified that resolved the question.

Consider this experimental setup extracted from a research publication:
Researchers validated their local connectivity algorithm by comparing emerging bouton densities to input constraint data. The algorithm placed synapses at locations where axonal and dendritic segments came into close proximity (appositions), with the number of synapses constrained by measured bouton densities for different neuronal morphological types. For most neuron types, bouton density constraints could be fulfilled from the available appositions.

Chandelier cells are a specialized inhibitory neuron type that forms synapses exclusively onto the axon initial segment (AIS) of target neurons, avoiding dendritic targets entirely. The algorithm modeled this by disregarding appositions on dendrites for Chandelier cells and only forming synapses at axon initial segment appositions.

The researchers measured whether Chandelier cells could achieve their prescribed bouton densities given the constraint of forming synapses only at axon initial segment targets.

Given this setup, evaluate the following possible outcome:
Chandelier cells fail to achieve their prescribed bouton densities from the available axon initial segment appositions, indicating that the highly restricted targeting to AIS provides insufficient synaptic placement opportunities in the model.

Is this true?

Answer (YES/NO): YES